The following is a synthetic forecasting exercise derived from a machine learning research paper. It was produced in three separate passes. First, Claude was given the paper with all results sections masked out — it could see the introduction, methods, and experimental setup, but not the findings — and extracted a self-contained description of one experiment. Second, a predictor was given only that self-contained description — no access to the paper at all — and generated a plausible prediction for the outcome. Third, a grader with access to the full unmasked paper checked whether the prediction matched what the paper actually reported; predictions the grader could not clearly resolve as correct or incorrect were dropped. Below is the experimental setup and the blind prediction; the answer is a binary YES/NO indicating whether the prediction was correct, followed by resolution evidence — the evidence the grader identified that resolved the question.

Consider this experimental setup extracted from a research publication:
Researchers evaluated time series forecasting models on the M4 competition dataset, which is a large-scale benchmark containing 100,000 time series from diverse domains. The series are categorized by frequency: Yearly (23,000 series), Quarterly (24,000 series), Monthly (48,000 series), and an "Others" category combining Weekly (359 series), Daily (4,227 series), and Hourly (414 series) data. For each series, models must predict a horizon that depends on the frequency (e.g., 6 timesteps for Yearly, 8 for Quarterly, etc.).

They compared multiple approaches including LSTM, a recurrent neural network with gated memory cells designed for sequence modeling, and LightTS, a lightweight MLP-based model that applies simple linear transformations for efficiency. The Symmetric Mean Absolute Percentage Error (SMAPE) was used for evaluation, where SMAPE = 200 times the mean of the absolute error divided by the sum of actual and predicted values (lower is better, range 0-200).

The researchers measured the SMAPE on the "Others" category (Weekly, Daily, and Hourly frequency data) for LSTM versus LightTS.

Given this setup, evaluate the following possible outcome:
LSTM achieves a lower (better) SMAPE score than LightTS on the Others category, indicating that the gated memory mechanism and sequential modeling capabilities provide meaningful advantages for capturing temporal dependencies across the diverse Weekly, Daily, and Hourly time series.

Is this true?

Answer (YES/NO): NO